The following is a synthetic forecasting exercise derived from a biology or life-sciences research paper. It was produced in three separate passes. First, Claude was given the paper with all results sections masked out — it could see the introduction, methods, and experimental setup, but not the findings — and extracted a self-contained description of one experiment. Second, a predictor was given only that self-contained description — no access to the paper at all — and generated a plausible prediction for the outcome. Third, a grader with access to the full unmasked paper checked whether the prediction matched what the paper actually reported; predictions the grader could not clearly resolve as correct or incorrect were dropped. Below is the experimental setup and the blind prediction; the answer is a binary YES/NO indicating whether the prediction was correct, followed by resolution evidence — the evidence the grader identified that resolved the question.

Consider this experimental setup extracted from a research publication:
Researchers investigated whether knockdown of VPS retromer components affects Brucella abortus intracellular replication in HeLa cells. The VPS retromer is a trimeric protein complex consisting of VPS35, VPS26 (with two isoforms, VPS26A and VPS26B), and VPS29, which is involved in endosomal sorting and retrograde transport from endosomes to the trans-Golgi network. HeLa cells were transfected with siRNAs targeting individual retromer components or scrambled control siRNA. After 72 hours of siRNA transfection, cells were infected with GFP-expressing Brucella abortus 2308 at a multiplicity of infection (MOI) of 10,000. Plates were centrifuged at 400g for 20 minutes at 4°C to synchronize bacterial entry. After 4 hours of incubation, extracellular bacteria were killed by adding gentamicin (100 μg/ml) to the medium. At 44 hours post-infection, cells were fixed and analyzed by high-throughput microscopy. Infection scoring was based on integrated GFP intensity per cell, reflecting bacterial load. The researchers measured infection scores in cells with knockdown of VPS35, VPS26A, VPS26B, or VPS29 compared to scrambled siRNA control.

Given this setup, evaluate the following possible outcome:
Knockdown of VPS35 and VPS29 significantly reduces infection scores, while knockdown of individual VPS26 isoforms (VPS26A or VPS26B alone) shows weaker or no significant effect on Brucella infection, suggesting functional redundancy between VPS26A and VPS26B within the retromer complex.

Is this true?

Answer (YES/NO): NO